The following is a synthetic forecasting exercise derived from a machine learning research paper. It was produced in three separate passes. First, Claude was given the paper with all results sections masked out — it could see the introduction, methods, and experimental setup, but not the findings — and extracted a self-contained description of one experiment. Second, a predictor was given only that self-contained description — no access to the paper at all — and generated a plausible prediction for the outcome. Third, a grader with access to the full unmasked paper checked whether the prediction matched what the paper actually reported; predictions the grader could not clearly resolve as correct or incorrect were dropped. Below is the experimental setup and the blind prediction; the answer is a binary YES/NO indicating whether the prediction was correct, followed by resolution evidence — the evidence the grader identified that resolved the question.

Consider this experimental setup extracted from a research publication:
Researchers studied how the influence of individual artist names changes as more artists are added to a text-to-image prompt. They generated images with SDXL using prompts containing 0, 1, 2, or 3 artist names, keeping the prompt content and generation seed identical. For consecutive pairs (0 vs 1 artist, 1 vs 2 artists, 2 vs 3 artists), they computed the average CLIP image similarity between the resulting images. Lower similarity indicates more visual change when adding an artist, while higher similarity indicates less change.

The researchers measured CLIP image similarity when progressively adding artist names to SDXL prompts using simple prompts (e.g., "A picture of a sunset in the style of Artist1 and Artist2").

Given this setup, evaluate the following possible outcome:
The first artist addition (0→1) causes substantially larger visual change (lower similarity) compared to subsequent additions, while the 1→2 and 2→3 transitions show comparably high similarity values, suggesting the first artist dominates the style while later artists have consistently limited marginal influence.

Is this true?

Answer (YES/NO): NO